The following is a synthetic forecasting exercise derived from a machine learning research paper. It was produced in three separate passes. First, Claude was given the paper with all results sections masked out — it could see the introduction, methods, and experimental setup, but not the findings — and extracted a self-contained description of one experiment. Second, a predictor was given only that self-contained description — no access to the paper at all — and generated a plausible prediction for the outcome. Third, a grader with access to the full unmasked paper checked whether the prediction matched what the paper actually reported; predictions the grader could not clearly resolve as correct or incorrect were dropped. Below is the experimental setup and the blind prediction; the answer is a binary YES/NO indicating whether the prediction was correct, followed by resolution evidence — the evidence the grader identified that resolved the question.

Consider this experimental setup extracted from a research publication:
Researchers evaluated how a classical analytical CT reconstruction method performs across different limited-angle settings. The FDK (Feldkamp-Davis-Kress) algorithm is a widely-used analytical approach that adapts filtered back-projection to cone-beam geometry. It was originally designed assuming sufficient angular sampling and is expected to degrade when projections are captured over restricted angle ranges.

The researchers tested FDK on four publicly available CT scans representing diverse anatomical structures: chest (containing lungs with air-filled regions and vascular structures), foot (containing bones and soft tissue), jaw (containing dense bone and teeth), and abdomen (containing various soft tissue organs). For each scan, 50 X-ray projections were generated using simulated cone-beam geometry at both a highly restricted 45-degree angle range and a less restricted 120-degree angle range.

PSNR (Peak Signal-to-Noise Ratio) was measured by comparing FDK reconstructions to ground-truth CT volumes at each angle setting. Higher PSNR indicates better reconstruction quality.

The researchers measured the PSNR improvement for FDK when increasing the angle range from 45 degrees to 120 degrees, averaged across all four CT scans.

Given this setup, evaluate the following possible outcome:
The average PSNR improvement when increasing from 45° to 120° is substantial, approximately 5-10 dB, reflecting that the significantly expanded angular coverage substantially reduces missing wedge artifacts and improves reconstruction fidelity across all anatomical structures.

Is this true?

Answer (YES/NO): YES